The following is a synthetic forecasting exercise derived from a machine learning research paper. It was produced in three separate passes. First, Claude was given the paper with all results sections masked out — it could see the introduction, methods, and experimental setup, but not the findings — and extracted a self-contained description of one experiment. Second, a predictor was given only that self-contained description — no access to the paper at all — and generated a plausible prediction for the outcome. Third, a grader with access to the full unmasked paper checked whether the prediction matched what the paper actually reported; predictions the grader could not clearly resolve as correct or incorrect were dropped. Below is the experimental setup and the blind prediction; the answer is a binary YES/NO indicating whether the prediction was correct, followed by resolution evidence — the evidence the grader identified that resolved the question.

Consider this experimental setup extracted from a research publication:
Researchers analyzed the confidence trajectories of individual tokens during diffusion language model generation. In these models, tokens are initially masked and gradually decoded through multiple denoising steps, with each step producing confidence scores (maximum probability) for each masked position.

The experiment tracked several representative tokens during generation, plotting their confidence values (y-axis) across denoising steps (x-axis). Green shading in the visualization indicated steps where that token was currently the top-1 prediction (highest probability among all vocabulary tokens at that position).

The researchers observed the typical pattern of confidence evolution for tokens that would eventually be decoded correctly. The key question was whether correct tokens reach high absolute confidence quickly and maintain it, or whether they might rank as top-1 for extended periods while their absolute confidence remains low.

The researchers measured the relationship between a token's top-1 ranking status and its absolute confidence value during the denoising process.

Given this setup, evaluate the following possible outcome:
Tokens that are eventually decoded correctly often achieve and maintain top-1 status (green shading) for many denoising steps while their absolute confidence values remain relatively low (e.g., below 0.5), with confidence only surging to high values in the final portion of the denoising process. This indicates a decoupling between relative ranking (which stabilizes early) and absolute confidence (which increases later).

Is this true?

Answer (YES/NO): YES